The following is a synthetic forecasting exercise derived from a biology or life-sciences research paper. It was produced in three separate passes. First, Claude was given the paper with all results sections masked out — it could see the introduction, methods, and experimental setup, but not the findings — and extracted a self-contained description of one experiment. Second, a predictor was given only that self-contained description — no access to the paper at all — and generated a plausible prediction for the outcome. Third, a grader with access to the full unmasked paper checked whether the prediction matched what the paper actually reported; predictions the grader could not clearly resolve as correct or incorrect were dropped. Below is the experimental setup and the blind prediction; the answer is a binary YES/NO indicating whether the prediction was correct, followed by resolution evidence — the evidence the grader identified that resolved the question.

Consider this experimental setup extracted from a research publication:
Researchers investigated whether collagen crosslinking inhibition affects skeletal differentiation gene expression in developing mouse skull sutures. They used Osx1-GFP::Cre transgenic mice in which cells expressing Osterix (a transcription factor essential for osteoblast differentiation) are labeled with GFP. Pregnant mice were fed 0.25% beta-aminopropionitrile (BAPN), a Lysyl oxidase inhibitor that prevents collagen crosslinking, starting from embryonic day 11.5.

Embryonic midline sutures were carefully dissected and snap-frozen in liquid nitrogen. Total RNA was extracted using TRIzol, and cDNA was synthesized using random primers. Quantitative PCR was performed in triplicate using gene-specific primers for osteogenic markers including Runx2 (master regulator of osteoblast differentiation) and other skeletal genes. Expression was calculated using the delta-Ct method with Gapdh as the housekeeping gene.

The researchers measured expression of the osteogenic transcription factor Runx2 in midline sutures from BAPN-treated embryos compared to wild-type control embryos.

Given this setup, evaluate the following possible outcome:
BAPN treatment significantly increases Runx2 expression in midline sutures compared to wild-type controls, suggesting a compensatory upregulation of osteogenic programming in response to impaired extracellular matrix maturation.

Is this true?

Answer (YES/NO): YES